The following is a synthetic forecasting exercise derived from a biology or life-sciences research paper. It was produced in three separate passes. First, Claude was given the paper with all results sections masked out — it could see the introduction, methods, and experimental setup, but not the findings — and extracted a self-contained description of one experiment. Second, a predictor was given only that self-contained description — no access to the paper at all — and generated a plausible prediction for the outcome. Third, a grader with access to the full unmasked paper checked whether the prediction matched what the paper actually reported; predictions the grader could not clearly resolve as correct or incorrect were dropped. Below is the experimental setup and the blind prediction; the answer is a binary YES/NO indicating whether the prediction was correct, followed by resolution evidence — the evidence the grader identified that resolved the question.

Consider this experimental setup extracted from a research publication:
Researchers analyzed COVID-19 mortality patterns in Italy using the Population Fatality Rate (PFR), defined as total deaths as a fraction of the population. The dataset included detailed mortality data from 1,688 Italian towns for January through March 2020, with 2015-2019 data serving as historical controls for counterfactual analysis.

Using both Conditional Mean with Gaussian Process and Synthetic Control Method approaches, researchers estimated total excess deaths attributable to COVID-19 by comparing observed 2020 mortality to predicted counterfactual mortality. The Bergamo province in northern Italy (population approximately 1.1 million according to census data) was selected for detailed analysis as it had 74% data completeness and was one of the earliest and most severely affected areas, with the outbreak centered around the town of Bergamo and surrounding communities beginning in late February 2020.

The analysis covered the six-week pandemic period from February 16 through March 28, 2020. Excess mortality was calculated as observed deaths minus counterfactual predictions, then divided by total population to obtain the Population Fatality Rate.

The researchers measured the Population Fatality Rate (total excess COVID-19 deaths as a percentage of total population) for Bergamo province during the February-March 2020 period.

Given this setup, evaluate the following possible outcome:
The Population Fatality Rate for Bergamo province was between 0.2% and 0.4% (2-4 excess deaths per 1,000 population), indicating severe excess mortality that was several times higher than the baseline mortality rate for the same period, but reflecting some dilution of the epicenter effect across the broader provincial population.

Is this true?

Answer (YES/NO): NO